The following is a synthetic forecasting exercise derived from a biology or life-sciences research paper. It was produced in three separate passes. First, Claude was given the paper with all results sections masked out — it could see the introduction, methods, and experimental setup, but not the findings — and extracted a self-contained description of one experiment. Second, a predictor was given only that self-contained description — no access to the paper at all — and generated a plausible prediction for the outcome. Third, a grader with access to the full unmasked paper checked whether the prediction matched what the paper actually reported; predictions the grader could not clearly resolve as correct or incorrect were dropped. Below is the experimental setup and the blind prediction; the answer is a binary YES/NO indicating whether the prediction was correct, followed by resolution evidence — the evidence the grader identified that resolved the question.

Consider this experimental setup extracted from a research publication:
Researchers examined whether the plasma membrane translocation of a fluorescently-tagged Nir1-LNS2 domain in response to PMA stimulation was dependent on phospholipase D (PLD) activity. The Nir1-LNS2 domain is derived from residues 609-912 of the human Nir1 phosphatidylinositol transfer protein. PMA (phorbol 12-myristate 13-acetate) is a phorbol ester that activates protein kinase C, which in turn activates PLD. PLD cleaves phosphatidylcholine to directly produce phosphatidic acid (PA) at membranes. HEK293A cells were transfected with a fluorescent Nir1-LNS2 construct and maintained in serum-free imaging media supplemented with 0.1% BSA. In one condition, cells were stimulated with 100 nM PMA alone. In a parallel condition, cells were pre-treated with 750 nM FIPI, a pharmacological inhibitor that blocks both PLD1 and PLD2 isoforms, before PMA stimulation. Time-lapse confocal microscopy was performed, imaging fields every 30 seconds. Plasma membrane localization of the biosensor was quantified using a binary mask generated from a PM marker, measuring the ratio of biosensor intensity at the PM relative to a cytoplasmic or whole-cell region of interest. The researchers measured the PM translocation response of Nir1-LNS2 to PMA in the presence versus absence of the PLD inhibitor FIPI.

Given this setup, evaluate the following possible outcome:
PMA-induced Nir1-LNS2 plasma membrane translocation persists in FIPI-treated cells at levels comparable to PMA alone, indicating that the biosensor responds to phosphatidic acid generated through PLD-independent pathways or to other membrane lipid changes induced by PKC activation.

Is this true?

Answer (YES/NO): NO